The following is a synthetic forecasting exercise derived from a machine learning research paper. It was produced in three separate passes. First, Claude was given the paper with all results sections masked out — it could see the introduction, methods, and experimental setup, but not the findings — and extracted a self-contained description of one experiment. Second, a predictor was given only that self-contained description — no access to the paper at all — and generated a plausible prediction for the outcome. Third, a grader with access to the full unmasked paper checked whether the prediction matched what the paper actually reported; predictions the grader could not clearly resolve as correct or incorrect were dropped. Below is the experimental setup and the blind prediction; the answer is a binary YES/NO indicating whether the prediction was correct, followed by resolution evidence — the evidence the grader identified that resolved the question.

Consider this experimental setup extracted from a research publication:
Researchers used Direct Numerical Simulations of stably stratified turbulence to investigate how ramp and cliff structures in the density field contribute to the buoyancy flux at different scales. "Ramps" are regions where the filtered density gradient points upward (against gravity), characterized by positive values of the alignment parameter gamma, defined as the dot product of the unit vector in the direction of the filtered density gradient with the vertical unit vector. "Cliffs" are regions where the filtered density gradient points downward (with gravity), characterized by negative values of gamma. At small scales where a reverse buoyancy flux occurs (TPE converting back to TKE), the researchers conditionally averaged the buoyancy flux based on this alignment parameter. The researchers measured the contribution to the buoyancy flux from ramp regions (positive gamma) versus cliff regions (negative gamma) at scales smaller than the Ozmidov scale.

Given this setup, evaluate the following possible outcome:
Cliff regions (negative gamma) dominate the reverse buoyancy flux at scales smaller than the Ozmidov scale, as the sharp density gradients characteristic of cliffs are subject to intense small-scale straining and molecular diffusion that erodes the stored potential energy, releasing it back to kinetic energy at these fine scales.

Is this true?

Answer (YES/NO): NO